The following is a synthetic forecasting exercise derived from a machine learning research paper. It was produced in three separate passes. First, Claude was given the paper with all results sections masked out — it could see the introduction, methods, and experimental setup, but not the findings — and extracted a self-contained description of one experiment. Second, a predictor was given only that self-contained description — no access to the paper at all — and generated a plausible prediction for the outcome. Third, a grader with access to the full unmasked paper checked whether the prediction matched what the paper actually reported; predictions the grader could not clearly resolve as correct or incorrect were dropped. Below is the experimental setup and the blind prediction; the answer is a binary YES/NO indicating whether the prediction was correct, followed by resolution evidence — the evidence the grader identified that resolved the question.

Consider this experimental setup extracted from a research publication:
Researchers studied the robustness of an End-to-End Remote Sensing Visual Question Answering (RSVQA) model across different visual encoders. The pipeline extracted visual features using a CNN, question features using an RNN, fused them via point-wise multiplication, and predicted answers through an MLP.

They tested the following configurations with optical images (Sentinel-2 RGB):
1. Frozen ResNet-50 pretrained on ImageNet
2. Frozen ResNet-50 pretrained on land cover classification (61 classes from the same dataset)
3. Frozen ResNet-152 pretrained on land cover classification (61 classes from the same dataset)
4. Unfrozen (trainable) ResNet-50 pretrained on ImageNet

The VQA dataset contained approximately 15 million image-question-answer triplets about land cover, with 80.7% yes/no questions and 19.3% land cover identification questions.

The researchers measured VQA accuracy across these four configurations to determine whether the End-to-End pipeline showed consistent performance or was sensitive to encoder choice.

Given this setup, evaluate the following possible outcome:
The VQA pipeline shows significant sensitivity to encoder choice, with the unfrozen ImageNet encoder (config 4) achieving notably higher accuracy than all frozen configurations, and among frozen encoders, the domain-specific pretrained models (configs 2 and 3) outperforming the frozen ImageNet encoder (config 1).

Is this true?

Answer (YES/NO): NO